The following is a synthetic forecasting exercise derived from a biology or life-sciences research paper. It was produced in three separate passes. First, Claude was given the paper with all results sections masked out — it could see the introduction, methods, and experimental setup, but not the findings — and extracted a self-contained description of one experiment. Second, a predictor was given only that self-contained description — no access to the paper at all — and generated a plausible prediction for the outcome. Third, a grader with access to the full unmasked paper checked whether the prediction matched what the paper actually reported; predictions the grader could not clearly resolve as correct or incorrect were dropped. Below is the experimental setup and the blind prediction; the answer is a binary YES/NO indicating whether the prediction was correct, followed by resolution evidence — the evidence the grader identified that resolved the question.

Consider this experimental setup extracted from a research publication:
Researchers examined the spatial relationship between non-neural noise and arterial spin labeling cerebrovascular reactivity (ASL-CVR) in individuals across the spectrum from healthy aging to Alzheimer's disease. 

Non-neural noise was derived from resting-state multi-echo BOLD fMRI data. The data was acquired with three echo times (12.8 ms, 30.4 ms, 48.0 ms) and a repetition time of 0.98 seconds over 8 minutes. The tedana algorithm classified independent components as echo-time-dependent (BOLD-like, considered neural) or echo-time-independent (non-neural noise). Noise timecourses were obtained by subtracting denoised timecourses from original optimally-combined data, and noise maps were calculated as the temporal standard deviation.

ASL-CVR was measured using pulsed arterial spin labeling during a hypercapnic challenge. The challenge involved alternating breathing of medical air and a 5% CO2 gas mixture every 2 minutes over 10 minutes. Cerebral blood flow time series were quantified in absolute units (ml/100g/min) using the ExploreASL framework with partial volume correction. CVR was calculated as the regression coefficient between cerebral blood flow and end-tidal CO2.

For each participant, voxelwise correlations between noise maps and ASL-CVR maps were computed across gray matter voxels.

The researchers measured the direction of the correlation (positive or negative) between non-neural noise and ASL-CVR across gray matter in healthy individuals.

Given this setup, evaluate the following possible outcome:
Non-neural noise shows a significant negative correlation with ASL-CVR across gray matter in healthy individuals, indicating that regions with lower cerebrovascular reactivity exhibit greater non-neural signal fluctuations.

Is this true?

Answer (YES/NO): NO